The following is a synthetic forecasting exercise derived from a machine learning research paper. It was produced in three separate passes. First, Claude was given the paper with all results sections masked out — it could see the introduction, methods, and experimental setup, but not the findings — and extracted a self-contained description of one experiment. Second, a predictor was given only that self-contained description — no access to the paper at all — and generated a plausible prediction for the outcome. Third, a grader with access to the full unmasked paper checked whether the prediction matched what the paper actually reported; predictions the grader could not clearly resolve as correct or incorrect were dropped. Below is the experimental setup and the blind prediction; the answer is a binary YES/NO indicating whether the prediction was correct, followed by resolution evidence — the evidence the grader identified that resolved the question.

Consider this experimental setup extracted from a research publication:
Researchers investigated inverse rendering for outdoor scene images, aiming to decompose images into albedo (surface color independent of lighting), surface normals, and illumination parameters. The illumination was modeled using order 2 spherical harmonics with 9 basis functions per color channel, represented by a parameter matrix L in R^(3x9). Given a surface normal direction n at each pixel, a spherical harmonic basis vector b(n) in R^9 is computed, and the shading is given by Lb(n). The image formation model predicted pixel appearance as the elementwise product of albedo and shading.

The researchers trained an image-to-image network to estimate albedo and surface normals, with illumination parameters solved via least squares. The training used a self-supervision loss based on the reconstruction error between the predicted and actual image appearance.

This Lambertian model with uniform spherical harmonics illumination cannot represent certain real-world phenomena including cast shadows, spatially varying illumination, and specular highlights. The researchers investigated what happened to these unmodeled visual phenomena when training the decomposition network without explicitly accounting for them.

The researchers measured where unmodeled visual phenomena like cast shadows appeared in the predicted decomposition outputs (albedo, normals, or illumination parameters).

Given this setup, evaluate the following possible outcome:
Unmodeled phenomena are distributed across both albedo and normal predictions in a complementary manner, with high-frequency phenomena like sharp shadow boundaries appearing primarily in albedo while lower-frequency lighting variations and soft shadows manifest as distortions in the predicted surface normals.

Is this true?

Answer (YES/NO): NO